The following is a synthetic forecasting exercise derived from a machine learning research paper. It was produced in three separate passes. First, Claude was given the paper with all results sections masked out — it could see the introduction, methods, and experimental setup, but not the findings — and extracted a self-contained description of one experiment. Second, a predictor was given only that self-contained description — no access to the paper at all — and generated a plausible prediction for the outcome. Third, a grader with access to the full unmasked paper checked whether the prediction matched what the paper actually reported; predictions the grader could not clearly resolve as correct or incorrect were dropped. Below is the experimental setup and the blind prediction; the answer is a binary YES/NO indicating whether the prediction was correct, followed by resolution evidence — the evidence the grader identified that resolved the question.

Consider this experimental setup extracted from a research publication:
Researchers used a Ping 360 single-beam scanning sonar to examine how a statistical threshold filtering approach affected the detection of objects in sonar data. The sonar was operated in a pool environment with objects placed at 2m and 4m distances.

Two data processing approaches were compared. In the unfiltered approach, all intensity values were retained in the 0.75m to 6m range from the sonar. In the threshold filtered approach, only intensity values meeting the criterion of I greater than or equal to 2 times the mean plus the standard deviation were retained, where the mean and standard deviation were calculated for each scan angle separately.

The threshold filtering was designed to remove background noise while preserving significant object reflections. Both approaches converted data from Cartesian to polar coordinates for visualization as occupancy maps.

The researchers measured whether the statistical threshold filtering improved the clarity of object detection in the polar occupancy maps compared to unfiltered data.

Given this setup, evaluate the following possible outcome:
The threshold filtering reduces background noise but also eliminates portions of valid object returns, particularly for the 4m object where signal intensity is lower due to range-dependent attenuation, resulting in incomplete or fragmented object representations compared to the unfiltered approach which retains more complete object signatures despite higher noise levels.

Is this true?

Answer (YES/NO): NO